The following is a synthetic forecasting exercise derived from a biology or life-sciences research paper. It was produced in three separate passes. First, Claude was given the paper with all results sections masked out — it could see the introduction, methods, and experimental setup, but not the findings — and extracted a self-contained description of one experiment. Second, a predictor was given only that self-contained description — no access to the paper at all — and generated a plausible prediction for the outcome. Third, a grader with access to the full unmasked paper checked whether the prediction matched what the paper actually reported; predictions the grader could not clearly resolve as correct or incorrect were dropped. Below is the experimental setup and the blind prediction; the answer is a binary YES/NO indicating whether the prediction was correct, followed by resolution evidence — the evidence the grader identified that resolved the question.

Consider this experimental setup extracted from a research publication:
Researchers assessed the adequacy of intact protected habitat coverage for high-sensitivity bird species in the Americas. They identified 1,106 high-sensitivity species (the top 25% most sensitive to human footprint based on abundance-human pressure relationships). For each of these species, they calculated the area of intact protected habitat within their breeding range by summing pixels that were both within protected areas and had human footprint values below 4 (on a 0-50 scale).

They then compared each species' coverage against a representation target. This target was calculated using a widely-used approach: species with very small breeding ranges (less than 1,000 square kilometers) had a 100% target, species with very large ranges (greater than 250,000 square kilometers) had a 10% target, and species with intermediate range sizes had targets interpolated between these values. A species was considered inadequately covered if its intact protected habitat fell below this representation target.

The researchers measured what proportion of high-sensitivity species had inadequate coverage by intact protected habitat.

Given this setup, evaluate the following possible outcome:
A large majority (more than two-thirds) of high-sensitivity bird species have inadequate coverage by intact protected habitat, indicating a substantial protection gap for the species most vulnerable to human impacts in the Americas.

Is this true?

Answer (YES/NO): YES